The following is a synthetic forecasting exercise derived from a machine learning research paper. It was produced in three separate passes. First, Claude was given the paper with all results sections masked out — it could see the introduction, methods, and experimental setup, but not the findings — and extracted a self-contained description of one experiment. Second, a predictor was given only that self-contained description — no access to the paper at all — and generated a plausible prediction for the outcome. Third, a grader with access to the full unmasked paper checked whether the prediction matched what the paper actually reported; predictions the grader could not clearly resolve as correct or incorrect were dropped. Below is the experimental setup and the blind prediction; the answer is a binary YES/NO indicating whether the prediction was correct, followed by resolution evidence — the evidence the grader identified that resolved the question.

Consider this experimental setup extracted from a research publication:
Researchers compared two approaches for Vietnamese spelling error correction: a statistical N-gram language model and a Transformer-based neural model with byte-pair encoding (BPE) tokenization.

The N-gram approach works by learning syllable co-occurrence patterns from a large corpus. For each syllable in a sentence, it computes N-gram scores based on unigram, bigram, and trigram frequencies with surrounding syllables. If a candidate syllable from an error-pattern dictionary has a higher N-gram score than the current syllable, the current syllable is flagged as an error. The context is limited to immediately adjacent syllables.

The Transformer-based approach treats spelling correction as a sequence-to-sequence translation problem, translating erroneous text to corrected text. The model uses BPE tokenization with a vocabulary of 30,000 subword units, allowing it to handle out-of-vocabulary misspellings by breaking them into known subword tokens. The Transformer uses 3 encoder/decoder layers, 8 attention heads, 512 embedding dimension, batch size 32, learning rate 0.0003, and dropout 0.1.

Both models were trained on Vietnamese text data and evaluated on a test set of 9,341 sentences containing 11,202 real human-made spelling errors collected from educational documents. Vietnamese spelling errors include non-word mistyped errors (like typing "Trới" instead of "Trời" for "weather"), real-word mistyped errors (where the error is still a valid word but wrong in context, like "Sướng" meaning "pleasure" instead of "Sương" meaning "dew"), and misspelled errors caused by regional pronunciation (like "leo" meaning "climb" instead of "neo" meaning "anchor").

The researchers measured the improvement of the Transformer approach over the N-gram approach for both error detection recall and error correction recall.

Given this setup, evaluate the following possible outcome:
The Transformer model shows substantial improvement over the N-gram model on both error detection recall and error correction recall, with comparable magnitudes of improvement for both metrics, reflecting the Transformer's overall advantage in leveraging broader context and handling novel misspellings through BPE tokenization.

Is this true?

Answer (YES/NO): NO